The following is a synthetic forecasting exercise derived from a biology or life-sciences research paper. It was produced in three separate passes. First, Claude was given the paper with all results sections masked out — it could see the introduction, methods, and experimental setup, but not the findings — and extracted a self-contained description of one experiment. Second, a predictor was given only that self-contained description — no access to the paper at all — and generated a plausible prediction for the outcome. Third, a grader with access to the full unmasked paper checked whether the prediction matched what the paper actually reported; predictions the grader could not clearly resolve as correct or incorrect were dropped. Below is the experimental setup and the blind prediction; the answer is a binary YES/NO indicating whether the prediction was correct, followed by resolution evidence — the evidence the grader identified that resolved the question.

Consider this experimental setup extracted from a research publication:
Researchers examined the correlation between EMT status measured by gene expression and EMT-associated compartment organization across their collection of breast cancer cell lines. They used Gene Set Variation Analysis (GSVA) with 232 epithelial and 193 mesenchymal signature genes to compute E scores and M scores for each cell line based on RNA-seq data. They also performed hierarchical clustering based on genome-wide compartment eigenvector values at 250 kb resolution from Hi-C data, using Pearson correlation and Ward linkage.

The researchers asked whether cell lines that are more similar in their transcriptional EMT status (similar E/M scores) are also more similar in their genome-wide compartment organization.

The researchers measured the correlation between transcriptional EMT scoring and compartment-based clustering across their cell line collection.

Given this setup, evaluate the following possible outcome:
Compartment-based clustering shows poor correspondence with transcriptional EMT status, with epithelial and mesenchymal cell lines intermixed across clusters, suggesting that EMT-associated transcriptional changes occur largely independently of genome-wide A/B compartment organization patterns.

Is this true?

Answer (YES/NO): NO